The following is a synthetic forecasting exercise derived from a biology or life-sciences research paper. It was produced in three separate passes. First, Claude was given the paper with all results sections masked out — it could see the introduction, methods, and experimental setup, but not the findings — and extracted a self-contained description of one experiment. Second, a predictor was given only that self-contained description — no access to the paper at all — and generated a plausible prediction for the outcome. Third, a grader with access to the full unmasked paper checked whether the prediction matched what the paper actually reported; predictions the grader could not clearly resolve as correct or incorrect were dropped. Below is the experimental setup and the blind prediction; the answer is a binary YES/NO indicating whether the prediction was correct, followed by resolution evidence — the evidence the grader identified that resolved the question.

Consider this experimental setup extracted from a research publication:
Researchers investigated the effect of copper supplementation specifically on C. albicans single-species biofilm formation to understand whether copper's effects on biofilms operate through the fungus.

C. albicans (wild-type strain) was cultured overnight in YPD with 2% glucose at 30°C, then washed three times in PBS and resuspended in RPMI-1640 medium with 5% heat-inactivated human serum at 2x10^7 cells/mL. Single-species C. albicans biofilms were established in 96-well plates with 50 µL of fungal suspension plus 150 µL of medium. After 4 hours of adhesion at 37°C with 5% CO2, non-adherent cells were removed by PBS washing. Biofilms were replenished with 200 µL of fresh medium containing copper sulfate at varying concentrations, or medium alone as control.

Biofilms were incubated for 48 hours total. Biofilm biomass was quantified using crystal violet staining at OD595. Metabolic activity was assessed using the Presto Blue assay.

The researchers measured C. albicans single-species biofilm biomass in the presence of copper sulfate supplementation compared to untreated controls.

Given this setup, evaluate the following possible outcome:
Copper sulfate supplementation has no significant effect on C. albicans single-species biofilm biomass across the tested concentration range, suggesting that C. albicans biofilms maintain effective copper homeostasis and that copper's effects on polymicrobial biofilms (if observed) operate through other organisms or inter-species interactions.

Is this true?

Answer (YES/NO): NO